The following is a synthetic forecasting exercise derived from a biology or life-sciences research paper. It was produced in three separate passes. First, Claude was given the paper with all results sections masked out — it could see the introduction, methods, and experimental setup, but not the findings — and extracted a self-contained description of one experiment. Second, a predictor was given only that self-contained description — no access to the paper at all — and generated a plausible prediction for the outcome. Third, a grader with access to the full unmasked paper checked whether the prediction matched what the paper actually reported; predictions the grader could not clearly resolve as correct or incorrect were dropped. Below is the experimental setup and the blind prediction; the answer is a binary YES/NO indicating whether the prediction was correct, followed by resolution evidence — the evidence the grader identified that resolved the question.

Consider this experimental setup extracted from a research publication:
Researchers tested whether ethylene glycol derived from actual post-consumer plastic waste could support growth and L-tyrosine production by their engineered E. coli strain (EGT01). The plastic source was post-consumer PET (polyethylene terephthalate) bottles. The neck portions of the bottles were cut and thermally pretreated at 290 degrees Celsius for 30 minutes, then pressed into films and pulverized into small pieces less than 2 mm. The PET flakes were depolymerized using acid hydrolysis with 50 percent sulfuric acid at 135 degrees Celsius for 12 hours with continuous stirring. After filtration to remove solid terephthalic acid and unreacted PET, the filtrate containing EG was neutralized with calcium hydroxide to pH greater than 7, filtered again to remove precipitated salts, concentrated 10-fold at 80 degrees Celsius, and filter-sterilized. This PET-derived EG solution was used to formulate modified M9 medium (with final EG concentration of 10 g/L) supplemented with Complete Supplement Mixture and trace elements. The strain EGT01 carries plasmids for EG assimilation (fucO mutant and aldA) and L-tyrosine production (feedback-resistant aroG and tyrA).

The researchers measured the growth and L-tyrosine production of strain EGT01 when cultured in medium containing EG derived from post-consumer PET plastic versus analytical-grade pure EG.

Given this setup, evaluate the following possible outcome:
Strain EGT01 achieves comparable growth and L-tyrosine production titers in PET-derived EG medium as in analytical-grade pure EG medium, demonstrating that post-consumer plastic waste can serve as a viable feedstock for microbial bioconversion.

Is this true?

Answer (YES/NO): YES